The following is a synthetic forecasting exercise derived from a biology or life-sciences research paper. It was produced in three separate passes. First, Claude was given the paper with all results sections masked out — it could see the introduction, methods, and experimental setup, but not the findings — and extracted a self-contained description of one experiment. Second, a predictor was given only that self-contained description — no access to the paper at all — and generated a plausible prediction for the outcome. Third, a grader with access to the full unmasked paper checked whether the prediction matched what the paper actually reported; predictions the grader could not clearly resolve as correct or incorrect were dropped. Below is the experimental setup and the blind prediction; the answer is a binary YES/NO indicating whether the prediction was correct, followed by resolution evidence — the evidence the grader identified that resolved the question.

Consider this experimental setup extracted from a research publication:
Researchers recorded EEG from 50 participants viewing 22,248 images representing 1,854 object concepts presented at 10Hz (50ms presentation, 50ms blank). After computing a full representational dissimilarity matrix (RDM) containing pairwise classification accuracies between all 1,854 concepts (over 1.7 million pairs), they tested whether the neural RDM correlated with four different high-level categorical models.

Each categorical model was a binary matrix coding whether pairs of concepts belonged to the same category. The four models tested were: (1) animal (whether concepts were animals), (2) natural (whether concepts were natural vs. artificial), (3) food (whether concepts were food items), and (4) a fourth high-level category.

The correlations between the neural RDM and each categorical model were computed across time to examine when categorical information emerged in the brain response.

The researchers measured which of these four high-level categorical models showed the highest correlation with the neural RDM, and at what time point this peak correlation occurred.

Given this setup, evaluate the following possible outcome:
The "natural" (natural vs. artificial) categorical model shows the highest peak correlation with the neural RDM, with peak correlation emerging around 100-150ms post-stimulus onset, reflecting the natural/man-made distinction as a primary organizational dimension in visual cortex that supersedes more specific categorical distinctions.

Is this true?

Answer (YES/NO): NO